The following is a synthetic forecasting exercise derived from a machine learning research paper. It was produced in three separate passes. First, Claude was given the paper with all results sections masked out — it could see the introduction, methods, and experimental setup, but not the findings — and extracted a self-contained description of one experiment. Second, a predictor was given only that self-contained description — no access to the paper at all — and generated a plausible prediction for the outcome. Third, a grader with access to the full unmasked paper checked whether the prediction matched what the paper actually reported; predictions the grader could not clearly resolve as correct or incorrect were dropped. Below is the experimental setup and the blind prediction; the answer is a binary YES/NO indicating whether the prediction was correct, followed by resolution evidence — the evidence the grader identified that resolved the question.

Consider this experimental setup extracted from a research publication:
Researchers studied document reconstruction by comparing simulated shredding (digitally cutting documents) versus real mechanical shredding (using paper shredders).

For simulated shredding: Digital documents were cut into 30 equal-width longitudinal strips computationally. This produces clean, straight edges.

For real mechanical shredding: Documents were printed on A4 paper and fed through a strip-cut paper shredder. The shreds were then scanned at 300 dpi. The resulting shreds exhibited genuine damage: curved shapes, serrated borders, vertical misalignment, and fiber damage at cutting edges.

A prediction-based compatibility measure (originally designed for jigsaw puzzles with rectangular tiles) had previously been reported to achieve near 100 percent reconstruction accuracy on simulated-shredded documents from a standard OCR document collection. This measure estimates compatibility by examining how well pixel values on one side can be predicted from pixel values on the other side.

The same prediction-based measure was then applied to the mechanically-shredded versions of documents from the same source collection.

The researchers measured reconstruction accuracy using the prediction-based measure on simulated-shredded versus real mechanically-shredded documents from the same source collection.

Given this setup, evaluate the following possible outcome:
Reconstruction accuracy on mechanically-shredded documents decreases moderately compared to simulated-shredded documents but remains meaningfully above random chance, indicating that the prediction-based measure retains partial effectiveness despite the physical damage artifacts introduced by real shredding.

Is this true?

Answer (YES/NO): NO